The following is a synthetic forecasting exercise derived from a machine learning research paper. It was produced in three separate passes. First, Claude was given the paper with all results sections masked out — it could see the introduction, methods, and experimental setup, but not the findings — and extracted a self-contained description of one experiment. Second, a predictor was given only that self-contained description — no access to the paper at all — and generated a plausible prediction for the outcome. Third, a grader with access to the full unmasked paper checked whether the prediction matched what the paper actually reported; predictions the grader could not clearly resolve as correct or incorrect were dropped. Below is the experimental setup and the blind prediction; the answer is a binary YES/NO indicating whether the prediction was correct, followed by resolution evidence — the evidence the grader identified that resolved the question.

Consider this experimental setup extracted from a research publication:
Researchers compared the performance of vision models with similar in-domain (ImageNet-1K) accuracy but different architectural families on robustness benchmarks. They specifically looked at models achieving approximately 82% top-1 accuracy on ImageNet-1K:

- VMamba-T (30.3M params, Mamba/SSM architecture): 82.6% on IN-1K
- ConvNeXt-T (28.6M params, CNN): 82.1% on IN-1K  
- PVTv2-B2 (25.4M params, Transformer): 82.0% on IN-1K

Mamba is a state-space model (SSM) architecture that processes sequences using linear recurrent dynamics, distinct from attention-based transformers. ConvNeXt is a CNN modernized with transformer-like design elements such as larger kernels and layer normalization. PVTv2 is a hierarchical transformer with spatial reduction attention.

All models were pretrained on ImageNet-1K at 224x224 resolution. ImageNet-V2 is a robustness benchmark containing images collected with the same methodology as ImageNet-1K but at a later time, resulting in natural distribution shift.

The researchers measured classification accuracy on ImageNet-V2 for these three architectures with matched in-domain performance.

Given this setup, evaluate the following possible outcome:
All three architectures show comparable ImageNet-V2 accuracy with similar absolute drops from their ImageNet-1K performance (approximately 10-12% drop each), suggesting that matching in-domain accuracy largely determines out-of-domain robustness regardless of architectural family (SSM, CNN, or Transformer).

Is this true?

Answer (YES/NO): YES